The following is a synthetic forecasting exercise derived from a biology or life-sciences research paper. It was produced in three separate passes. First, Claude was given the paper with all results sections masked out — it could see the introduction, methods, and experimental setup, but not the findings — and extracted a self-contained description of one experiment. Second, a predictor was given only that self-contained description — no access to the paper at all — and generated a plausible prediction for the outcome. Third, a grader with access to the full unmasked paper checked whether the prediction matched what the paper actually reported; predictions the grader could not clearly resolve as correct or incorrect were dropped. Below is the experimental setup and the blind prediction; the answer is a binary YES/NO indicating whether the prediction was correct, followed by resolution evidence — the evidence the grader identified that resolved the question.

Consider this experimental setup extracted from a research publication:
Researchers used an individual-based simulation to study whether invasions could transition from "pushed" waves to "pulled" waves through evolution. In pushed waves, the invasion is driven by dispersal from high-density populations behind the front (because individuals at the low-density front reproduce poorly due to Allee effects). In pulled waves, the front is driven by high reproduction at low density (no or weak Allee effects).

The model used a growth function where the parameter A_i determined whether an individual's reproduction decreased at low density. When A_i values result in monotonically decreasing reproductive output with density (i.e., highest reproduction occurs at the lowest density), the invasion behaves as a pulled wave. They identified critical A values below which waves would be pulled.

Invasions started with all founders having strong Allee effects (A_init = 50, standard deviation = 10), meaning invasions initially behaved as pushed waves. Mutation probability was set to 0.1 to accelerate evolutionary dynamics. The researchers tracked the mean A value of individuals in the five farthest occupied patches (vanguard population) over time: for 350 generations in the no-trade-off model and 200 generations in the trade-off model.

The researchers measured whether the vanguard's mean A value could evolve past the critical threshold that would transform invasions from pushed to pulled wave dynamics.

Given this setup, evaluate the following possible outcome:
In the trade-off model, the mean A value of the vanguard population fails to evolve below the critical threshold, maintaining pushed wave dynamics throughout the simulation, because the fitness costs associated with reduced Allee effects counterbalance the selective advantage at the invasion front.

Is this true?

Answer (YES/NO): NO